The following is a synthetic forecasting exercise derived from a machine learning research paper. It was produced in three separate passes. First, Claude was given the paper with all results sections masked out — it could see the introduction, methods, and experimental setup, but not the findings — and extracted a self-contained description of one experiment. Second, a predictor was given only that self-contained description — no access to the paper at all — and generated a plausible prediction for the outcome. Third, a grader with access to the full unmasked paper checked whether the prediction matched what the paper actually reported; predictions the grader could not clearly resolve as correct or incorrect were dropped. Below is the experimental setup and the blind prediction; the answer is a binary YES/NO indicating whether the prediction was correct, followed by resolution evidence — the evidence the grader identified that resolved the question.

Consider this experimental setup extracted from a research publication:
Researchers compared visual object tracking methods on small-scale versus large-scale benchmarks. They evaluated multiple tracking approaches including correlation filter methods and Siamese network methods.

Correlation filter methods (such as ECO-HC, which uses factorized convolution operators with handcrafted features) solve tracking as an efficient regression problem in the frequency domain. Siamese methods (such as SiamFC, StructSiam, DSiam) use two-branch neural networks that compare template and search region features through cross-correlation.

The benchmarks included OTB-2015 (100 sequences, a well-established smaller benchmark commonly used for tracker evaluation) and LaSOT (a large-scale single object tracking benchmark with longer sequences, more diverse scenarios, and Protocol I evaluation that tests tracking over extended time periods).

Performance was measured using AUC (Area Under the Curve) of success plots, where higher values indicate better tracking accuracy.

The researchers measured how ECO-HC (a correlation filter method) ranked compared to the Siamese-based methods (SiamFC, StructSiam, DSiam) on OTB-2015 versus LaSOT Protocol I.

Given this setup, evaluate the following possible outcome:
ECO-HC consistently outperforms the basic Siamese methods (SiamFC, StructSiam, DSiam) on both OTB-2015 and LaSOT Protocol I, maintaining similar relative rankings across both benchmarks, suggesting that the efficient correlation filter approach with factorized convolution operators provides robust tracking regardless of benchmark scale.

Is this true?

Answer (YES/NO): NO